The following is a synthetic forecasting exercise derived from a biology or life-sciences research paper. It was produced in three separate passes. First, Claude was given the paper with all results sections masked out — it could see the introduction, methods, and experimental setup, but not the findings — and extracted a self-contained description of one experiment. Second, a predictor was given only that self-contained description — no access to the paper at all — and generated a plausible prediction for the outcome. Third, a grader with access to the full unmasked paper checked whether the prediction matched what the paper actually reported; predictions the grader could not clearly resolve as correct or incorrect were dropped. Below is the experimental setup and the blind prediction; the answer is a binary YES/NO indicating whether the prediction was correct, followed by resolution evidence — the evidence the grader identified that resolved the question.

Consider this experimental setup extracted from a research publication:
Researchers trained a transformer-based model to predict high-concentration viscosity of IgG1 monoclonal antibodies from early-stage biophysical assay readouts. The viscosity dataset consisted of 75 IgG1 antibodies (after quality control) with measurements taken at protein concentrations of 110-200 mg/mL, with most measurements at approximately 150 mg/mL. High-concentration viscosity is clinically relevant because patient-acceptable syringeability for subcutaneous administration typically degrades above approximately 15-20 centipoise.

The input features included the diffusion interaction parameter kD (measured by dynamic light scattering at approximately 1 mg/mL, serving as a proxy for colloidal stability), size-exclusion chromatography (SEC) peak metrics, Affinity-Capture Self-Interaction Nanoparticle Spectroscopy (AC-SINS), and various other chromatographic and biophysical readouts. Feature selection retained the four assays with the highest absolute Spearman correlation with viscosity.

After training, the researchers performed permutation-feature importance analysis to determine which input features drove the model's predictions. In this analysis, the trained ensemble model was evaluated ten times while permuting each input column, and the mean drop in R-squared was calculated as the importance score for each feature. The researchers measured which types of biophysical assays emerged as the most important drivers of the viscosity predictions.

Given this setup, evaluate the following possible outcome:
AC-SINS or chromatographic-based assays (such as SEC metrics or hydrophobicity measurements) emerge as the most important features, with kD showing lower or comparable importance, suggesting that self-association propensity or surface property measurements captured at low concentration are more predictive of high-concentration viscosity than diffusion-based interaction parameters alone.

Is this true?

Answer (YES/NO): NO